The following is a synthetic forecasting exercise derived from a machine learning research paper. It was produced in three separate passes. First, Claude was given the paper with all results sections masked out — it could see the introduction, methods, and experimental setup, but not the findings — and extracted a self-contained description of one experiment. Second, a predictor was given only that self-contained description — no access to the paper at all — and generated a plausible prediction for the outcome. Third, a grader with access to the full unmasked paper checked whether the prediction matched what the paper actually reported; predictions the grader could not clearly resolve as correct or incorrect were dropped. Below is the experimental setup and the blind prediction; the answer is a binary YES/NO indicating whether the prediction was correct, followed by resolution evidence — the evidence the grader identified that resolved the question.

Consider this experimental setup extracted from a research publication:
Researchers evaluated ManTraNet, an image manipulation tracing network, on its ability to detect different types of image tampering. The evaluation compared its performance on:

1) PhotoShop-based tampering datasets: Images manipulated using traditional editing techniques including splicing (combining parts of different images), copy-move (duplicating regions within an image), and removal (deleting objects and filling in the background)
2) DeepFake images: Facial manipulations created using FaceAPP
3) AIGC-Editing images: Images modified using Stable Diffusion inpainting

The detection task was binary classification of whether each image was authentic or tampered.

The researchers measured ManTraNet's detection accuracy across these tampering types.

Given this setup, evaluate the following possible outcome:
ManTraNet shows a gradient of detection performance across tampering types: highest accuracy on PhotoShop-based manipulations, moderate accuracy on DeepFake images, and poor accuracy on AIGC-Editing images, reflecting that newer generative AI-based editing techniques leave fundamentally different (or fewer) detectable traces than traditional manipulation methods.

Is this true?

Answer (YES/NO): NO